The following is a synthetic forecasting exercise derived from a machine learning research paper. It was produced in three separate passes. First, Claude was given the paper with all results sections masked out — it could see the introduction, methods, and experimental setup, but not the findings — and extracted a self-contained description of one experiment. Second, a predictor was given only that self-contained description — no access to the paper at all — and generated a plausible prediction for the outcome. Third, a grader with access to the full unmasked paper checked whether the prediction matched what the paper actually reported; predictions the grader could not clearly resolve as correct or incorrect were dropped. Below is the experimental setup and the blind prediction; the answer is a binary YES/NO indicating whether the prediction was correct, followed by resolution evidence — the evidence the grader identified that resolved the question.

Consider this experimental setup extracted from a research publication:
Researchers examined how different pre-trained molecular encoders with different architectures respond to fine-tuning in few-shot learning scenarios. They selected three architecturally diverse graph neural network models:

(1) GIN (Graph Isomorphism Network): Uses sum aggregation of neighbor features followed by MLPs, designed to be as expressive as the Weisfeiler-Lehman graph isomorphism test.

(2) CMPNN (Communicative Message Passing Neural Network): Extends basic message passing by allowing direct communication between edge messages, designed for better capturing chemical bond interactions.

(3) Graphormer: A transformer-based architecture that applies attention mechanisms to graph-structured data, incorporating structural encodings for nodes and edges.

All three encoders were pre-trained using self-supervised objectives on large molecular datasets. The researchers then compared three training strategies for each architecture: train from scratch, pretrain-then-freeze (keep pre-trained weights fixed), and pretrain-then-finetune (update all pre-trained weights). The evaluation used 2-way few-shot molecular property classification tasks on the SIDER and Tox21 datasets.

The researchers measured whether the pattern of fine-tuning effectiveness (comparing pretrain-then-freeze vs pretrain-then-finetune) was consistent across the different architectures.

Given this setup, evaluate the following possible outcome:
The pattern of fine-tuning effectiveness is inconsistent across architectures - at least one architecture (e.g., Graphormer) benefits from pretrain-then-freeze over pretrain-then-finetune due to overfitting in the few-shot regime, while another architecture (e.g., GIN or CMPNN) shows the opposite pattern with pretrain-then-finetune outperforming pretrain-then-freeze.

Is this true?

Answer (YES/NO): NO